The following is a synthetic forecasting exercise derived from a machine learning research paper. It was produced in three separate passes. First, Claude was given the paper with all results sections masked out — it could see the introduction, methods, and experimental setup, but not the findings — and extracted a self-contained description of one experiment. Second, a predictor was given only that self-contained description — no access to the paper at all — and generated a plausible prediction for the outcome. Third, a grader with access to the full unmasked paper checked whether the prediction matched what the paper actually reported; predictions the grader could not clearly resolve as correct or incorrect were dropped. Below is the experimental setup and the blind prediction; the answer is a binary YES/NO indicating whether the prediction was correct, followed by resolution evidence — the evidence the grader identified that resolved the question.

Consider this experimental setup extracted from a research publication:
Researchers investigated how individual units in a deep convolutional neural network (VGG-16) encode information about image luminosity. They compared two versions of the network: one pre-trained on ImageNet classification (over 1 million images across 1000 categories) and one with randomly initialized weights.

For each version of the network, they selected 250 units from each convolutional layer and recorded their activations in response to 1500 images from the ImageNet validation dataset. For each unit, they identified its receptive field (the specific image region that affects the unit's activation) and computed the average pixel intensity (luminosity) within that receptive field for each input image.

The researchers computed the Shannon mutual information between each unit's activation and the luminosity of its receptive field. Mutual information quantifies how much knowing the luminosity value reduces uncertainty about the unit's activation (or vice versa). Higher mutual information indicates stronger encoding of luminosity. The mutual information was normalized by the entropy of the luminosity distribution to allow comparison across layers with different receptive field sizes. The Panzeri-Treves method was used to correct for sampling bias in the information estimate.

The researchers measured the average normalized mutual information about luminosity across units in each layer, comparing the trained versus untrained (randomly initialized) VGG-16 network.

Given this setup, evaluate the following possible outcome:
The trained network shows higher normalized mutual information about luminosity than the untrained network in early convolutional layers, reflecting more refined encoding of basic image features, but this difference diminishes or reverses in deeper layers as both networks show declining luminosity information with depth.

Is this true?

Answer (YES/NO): NO